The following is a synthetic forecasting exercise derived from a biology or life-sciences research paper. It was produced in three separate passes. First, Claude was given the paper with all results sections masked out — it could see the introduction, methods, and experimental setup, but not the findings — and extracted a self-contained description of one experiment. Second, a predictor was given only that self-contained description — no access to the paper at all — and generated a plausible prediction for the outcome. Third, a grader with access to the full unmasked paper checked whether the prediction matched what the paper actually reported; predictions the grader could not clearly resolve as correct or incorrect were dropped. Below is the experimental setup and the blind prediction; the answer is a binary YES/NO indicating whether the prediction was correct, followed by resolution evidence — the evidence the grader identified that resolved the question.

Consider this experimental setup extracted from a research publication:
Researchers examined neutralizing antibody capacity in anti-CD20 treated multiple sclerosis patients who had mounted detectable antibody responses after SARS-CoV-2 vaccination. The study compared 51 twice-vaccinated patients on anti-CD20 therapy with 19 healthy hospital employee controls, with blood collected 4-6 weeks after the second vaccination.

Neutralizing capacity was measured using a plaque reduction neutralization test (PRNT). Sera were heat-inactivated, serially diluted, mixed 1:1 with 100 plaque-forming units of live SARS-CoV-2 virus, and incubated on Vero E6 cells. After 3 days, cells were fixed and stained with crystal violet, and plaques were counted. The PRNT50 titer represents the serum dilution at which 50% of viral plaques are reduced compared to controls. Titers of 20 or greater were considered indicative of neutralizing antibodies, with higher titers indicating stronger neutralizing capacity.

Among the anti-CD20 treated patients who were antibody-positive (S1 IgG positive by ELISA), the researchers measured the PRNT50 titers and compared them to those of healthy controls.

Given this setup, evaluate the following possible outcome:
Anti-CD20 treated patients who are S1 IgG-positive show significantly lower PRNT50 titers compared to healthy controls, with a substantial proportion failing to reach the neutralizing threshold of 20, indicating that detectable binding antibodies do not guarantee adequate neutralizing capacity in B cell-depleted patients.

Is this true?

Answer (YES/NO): YES